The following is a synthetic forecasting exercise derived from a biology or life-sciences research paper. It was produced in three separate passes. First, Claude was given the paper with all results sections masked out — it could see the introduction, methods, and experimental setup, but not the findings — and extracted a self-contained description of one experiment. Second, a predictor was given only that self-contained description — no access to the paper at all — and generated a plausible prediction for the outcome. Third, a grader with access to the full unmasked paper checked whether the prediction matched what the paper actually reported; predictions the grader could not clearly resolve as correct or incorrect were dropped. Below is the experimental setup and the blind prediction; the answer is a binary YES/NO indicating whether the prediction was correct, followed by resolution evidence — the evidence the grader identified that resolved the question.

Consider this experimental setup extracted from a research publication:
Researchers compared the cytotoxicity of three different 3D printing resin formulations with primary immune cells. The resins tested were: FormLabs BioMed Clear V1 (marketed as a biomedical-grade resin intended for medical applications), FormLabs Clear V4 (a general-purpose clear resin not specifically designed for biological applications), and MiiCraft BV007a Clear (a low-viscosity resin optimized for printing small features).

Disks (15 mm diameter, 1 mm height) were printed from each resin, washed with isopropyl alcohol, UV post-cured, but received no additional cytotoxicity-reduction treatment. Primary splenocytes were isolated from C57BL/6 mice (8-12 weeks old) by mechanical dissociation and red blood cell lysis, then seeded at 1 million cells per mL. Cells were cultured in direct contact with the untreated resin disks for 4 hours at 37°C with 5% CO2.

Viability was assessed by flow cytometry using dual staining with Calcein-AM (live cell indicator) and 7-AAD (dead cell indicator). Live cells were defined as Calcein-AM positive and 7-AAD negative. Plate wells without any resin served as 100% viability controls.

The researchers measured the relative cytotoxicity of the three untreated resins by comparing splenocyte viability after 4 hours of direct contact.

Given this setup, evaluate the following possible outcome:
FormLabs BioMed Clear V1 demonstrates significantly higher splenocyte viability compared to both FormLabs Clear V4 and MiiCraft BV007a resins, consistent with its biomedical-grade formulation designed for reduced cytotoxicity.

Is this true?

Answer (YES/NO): NO